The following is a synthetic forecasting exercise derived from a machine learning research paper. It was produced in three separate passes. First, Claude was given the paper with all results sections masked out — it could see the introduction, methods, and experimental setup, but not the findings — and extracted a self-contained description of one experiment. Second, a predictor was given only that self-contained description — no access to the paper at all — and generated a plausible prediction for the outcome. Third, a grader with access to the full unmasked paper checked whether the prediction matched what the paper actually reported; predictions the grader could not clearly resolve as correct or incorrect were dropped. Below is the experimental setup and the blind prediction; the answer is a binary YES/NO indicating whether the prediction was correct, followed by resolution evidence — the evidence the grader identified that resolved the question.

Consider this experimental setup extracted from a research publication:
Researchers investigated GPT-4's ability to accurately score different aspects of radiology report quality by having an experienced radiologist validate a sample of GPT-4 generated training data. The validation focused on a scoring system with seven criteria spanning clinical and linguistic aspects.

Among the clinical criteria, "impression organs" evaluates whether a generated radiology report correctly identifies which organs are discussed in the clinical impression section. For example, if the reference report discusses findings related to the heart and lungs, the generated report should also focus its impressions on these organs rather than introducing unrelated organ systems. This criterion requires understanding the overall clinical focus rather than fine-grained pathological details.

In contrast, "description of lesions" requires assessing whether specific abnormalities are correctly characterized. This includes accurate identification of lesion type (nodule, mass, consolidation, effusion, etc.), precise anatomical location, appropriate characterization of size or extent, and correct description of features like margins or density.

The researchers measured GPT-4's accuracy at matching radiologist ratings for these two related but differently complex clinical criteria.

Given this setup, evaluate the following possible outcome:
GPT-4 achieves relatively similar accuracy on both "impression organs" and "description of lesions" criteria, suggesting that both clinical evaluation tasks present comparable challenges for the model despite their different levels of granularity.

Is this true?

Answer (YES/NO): NO